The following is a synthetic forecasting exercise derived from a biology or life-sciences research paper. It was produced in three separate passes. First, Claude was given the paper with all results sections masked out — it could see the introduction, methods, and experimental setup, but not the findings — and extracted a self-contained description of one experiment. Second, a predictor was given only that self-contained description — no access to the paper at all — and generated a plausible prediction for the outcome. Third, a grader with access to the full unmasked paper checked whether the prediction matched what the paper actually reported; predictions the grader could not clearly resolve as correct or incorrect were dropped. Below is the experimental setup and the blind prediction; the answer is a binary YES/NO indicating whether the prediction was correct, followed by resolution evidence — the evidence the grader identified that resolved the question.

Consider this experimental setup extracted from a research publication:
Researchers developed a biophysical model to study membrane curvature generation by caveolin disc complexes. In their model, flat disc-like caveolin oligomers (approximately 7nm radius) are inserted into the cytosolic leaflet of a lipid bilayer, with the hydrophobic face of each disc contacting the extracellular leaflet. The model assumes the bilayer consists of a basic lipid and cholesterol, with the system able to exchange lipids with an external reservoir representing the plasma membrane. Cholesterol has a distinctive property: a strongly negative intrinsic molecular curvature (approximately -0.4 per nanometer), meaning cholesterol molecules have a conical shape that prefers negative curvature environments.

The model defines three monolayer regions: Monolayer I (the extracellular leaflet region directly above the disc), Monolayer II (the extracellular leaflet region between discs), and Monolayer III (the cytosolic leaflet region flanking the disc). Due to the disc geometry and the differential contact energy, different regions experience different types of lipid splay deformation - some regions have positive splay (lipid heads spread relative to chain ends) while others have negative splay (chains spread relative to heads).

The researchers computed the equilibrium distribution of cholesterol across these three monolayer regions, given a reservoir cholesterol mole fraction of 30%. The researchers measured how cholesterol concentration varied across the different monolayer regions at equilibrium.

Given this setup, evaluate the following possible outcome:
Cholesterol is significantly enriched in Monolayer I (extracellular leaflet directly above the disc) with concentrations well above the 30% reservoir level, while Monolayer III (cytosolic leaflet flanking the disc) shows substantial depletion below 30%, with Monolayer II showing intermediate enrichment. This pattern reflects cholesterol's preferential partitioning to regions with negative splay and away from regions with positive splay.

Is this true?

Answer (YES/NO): NO